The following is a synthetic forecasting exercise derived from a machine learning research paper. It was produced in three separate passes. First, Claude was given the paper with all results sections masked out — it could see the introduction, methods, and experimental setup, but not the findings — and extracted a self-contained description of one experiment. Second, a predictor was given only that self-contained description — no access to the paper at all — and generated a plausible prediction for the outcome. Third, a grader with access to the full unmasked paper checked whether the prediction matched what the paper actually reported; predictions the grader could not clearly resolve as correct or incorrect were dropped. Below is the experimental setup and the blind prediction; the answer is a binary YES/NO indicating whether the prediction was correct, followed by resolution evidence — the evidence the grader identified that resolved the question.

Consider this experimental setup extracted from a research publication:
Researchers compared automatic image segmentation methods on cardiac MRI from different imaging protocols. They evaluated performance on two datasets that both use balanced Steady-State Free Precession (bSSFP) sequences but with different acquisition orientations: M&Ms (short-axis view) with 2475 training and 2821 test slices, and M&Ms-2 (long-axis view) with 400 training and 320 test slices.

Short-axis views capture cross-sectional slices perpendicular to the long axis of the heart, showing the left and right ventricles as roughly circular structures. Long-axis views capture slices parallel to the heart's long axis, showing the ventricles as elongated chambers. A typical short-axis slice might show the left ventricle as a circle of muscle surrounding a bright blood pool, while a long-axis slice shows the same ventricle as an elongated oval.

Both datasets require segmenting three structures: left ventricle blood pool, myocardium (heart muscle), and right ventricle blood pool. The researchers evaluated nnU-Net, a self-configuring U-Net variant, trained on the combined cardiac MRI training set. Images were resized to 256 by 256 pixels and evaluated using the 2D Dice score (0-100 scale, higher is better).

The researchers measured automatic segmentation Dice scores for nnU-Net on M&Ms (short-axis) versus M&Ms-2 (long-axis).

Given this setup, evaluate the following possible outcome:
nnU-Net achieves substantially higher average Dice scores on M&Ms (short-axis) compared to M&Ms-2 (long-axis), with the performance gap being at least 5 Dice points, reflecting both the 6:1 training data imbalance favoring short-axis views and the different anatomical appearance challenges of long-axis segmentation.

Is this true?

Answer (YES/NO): NO